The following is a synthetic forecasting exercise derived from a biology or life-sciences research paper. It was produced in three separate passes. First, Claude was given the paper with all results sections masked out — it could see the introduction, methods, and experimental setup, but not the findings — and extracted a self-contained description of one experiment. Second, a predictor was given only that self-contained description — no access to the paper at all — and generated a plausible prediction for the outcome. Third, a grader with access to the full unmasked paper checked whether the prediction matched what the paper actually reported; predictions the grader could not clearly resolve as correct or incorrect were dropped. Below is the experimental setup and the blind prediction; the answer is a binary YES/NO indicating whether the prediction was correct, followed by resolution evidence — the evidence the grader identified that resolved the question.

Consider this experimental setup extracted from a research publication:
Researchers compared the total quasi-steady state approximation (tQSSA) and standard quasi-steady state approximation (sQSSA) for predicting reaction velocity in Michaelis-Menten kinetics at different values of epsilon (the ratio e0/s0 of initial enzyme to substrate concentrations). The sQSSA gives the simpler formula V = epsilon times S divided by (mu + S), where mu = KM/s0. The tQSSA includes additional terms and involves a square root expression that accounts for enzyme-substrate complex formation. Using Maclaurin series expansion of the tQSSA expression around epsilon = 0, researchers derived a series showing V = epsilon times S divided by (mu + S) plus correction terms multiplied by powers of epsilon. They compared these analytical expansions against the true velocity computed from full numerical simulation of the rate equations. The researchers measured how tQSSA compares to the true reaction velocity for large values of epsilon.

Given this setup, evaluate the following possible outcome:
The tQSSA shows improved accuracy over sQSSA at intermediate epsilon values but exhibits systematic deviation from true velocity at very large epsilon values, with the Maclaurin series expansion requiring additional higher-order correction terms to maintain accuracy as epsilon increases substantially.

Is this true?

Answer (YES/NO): YES